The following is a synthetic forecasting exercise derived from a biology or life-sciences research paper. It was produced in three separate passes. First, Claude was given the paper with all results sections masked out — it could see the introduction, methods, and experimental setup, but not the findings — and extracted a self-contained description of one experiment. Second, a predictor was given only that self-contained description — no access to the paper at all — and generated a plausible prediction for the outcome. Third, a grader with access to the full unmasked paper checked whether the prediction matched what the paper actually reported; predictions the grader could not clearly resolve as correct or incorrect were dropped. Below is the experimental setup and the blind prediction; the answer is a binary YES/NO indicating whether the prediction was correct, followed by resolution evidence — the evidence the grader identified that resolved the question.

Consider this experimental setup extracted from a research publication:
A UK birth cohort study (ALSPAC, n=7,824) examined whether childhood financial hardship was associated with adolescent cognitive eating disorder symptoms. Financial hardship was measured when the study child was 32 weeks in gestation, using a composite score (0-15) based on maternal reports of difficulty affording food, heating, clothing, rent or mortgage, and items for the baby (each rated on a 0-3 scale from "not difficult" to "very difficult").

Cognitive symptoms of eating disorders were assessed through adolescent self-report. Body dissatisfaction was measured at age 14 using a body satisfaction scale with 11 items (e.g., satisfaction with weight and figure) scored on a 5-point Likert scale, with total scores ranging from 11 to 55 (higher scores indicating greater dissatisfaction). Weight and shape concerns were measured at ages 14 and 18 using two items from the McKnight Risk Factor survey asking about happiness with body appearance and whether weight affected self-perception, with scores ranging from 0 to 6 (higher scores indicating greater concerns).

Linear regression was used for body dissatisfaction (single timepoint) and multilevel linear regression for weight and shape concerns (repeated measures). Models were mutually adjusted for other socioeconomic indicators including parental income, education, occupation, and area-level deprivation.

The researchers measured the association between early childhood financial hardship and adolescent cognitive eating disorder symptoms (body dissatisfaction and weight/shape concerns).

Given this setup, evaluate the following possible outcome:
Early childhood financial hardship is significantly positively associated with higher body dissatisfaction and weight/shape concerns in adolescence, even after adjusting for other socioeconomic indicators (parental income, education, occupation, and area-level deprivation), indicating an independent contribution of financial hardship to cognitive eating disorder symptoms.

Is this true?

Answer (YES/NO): YES